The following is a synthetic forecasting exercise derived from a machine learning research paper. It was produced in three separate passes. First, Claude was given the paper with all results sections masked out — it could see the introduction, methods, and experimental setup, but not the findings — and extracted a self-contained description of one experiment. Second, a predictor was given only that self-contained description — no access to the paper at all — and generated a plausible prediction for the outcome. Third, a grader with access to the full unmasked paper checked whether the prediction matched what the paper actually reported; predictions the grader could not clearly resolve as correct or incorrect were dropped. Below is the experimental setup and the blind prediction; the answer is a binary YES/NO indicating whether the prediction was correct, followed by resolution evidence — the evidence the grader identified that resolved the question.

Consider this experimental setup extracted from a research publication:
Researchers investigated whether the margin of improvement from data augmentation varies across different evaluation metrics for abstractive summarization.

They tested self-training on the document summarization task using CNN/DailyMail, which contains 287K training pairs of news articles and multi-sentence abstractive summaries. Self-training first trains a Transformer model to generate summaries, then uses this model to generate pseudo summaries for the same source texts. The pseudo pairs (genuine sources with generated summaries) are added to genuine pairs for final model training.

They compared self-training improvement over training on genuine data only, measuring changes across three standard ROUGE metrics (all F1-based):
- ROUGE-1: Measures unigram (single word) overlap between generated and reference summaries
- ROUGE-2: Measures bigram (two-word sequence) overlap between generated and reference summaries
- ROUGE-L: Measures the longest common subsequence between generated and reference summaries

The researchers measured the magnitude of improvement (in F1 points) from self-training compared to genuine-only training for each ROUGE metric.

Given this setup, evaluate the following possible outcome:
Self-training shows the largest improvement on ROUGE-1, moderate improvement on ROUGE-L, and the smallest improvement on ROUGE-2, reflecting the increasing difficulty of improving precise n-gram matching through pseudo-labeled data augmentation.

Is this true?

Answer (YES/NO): NO